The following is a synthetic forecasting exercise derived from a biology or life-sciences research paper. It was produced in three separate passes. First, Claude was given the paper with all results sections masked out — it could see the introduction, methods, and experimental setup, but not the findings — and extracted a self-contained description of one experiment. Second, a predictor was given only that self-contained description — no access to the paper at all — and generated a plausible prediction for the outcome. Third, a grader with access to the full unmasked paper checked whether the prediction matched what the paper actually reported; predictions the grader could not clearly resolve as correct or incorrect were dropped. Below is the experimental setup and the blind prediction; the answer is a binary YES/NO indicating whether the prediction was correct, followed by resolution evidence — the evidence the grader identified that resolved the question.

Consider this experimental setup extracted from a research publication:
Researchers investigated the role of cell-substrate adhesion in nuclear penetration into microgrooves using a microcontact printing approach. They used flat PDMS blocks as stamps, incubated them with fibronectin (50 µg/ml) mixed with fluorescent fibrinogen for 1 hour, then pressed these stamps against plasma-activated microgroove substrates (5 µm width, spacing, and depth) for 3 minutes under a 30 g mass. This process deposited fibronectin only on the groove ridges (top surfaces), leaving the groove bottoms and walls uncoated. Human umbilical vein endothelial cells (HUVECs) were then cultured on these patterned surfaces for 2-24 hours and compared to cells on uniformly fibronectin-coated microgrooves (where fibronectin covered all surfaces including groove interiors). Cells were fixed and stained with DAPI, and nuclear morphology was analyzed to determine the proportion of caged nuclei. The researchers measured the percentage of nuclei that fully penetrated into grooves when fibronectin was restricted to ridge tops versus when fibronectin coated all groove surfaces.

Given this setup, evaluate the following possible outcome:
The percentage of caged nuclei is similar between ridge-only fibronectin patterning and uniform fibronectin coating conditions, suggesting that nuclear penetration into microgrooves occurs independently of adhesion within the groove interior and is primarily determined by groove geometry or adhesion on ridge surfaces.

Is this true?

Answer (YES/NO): NO